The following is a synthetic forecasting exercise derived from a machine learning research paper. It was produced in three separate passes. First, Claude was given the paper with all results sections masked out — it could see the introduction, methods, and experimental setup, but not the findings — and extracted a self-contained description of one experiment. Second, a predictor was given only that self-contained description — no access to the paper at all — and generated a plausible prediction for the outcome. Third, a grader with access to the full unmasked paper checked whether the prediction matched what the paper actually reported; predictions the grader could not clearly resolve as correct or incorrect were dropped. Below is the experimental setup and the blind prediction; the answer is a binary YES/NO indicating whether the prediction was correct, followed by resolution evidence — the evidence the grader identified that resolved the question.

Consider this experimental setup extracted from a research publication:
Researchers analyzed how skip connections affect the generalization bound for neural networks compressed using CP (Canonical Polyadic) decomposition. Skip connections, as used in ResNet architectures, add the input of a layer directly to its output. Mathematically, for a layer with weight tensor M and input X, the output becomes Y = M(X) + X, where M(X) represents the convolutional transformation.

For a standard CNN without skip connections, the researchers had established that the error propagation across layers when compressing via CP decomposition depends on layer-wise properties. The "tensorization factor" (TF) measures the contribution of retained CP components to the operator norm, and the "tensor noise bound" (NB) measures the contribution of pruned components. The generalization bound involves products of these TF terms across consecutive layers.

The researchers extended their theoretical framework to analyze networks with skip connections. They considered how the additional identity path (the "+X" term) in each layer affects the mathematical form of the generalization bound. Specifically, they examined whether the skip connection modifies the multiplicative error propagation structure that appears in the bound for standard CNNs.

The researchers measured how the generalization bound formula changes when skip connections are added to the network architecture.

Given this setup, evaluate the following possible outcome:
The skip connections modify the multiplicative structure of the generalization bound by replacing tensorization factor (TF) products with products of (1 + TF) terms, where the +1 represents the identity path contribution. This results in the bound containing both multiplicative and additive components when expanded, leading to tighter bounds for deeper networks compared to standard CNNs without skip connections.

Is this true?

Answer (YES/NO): NO